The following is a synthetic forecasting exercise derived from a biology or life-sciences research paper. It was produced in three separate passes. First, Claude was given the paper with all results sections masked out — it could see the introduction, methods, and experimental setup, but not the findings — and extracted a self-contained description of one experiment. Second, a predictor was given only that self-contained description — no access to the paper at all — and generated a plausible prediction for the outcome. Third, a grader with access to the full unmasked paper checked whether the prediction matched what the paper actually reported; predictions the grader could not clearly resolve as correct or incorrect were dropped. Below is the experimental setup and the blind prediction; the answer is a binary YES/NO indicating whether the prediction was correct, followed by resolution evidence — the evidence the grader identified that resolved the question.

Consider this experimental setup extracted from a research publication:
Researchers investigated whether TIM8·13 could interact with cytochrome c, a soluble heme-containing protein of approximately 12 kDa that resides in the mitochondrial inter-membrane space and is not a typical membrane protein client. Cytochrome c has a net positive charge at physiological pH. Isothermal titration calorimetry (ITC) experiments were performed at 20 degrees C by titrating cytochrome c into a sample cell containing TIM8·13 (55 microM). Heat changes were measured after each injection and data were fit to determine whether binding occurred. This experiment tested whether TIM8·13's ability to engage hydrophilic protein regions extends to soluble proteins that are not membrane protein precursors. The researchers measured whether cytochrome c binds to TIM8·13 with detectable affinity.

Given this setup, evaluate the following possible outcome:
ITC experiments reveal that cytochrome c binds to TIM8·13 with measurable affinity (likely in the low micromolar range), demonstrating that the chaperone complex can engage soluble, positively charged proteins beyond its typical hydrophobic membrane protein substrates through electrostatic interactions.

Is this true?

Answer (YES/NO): NO